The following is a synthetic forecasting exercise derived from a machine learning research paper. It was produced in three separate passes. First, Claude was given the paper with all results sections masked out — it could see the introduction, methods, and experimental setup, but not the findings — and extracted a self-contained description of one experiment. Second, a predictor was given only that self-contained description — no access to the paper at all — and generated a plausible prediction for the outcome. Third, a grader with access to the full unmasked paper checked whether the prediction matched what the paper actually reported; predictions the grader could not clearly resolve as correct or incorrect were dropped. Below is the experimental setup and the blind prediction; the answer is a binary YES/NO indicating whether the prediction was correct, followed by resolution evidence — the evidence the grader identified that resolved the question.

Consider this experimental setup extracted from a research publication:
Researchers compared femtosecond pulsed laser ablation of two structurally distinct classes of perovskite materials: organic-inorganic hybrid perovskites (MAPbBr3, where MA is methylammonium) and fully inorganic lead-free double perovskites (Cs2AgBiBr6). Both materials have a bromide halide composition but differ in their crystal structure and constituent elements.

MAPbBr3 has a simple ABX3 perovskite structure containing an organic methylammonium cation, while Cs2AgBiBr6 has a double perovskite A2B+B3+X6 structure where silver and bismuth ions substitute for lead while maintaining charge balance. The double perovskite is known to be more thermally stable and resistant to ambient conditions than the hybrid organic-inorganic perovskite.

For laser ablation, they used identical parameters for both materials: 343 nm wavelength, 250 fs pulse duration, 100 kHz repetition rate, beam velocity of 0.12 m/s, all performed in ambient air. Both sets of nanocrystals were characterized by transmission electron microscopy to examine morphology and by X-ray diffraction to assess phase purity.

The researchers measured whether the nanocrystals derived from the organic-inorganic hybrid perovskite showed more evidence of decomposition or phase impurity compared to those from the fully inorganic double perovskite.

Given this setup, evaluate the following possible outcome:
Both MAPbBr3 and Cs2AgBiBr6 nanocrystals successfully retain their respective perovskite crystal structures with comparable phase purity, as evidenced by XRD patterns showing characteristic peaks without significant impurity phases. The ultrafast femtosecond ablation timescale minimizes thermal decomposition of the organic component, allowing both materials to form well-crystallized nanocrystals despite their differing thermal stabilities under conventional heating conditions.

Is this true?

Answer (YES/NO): YES